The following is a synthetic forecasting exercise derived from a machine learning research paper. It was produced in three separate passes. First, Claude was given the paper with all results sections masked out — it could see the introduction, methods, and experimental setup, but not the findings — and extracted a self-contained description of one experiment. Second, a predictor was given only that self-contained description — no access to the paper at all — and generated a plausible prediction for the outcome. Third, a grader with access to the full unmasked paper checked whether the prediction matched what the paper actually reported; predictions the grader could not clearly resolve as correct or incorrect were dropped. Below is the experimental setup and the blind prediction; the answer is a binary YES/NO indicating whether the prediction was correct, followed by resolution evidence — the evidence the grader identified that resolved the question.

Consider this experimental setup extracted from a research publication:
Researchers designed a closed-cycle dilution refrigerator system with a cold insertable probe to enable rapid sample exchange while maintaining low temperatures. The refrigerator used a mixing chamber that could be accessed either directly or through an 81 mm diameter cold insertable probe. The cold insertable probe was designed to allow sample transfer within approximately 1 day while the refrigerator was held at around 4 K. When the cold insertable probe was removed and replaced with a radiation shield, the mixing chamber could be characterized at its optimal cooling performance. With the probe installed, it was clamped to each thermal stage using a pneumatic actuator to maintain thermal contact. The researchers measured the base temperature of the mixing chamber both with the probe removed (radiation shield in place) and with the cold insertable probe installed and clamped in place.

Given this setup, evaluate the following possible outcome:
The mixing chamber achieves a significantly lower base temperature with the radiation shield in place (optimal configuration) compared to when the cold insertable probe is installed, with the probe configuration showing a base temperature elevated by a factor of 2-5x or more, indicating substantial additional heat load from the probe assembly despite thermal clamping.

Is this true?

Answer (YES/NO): NO